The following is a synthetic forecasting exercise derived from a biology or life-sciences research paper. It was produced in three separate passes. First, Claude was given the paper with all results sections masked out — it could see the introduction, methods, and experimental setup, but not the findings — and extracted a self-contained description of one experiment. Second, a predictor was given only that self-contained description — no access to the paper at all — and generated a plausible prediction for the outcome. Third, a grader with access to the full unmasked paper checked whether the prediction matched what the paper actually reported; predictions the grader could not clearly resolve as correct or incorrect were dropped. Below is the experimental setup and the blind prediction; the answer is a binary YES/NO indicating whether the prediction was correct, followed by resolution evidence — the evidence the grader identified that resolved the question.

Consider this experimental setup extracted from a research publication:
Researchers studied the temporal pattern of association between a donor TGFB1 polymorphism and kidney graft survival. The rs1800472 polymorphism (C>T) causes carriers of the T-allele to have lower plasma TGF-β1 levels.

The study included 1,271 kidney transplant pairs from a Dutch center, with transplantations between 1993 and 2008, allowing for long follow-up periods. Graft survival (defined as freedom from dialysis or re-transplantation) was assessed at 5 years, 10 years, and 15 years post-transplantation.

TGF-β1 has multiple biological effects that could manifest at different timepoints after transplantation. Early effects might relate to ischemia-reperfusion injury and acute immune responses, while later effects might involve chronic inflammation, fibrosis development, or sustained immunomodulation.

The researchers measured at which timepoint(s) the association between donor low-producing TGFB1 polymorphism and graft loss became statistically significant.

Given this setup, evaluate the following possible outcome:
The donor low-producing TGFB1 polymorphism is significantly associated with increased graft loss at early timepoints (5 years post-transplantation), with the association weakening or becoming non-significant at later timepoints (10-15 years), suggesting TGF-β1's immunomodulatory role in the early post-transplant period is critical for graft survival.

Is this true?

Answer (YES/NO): NO